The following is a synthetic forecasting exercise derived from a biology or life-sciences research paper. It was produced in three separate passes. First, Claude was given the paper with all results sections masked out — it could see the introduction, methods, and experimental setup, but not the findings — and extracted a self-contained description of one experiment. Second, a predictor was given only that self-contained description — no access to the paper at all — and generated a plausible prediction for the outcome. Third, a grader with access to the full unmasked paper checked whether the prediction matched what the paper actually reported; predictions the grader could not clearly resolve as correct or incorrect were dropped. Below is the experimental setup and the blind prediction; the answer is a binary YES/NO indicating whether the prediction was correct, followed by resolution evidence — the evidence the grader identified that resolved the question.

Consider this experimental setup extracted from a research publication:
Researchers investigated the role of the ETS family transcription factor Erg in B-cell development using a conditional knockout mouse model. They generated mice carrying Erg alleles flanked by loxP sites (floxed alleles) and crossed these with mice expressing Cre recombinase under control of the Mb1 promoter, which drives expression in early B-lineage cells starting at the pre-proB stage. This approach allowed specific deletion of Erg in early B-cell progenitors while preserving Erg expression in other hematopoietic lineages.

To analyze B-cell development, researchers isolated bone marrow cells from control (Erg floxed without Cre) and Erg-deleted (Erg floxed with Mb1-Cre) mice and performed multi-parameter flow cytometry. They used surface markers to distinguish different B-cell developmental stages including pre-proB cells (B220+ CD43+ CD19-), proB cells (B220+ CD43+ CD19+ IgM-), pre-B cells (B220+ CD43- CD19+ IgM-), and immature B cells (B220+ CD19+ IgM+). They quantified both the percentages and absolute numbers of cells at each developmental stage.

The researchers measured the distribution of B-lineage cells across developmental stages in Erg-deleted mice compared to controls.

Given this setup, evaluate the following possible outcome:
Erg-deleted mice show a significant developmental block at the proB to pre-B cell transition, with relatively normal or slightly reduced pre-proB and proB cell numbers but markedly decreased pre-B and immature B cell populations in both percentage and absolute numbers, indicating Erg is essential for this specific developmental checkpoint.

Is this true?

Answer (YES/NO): NO